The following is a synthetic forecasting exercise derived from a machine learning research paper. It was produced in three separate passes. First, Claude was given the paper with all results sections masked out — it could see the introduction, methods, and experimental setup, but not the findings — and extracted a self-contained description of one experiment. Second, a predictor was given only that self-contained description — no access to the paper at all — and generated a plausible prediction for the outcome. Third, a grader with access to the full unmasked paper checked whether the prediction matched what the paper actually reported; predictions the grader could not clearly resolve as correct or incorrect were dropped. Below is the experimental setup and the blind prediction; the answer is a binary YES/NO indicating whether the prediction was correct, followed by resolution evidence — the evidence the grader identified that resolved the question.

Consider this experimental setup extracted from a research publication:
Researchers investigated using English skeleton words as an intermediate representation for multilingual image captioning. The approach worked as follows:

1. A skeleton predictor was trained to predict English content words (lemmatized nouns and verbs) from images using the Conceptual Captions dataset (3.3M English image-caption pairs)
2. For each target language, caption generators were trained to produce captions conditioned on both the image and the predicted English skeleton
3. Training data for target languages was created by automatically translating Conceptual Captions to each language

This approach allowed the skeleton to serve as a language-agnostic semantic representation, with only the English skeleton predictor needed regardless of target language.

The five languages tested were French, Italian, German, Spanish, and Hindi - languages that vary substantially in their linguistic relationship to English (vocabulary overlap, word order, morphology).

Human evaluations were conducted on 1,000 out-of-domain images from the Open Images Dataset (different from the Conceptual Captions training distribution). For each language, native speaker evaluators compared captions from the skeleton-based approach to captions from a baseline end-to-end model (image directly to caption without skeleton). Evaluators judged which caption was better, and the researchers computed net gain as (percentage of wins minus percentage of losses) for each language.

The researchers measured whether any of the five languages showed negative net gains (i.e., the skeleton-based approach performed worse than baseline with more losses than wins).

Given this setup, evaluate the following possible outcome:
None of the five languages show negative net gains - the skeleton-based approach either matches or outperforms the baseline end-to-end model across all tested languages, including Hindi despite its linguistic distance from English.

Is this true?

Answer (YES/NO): NO